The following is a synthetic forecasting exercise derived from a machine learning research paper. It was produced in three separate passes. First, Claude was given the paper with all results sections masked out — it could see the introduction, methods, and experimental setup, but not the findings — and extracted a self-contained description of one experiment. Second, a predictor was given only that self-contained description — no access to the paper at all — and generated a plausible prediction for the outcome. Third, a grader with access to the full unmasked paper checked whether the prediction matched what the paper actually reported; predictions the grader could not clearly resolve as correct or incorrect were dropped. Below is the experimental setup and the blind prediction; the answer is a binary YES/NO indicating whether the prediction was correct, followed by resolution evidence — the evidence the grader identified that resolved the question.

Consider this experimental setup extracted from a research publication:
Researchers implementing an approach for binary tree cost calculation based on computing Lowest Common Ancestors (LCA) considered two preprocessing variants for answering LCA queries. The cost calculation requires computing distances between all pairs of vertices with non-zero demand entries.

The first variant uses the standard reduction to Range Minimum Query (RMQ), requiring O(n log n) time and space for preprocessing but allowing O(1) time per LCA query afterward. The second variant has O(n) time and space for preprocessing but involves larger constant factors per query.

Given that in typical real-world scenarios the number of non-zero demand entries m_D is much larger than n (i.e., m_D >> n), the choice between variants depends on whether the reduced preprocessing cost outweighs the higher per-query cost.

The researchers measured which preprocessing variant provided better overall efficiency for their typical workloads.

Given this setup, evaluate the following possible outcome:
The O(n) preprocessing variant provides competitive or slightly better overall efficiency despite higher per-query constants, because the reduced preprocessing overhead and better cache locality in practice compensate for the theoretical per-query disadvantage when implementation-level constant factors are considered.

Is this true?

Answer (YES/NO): NO